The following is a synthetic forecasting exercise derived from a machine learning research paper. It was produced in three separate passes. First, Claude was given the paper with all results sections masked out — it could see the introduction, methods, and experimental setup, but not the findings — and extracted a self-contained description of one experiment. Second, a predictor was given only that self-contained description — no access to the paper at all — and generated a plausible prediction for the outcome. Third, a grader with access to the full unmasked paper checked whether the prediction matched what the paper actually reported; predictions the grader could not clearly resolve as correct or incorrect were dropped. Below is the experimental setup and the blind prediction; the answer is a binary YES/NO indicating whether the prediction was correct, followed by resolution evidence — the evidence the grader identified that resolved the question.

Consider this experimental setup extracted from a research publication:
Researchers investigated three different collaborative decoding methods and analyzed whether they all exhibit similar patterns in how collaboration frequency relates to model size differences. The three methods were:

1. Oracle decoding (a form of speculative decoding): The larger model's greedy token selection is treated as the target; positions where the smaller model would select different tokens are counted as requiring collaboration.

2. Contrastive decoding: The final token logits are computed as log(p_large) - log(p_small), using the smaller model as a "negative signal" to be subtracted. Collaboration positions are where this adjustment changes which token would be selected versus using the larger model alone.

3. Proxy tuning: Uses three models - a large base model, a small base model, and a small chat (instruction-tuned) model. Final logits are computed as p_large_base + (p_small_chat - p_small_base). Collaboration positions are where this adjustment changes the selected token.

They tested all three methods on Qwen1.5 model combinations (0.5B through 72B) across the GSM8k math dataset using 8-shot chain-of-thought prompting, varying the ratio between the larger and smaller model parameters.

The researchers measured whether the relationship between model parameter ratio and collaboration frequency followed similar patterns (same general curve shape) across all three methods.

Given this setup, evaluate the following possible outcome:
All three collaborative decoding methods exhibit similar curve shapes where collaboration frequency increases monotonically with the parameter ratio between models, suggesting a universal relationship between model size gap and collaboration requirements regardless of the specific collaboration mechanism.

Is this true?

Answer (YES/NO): YES